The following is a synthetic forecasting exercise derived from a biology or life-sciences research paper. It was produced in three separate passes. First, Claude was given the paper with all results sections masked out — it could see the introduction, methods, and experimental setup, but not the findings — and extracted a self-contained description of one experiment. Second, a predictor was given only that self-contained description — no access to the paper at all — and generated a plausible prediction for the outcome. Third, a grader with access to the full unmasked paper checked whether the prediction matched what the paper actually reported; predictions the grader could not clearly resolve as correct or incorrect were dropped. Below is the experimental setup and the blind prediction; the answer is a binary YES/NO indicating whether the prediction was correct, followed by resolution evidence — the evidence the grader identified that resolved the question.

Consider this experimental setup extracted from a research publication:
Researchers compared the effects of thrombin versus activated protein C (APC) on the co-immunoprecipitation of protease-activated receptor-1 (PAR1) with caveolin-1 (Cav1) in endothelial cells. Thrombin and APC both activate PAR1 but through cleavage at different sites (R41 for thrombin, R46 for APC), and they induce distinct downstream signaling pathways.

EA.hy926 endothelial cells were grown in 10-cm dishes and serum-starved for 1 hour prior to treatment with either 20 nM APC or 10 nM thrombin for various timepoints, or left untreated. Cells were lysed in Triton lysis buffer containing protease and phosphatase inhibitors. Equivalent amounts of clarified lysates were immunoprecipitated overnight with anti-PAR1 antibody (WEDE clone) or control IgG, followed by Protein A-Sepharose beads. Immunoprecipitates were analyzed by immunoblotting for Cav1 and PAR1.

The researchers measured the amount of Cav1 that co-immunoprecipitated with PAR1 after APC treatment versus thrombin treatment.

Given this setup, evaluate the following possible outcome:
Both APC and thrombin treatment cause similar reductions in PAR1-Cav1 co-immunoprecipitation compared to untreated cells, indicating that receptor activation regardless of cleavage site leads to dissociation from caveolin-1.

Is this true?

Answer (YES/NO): NO